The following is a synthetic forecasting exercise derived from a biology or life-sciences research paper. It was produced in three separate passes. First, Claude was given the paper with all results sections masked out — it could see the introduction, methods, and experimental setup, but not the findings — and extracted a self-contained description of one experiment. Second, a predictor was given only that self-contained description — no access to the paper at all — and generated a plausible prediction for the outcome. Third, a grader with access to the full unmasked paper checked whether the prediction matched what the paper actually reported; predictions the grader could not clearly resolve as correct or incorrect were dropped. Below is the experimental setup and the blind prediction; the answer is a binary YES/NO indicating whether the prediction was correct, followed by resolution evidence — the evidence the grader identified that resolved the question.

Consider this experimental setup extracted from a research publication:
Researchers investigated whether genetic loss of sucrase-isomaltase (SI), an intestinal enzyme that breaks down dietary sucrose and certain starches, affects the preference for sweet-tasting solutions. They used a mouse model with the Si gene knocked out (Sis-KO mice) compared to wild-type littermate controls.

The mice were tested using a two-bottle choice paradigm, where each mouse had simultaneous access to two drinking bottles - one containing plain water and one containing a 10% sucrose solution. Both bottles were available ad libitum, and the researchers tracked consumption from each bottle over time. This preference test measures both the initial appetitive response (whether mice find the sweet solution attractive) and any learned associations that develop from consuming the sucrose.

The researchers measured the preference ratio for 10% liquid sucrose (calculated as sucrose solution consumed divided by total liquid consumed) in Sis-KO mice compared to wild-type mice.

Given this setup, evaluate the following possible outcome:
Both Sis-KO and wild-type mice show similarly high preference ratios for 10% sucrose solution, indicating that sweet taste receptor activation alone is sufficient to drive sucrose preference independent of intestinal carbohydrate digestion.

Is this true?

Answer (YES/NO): NO